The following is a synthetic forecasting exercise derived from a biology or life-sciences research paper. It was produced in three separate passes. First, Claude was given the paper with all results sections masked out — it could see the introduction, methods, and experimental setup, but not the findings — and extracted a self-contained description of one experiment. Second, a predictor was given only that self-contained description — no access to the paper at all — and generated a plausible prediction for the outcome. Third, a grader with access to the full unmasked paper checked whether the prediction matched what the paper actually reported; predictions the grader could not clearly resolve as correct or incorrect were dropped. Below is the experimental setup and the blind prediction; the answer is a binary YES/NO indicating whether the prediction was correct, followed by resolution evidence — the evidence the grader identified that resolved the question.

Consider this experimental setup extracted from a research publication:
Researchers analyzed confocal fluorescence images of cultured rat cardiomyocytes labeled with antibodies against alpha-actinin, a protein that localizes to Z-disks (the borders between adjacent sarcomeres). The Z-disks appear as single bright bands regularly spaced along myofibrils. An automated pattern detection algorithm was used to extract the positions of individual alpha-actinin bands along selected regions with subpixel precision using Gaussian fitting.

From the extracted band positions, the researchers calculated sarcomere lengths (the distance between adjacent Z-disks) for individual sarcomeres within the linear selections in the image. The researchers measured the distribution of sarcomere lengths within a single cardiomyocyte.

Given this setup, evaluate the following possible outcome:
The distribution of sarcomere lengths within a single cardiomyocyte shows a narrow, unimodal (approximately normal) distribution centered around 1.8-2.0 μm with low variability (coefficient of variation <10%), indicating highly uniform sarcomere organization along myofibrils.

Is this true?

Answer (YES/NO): NO